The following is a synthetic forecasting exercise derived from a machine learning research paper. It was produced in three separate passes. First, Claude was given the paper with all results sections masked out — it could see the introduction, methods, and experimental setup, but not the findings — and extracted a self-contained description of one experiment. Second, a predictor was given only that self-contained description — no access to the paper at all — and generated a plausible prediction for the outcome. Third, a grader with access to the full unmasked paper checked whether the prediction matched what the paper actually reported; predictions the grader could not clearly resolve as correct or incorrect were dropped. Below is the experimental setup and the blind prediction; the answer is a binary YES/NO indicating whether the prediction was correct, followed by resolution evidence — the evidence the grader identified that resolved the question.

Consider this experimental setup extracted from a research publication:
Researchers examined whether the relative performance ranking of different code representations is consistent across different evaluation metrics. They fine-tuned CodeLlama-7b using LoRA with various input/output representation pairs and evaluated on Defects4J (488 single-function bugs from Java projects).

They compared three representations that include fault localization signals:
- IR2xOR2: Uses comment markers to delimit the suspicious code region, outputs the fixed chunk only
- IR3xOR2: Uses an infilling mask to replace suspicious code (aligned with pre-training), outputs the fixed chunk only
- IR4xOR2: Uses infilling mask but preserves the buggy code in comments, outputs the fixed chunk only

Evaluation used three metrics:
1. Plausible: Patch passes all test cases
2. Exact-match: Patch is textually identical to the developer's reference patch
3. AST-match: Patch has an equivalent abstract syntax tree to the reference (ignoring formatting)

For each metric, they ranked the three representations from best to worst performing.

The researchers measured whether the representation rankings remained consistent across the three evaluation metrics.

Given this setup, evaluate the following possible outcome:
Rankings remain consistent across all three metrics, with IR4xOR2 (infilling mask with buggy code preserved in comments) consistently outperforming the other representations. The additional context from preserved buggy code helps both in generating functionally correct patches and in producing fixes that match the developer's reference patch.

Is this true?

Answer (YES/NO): NO